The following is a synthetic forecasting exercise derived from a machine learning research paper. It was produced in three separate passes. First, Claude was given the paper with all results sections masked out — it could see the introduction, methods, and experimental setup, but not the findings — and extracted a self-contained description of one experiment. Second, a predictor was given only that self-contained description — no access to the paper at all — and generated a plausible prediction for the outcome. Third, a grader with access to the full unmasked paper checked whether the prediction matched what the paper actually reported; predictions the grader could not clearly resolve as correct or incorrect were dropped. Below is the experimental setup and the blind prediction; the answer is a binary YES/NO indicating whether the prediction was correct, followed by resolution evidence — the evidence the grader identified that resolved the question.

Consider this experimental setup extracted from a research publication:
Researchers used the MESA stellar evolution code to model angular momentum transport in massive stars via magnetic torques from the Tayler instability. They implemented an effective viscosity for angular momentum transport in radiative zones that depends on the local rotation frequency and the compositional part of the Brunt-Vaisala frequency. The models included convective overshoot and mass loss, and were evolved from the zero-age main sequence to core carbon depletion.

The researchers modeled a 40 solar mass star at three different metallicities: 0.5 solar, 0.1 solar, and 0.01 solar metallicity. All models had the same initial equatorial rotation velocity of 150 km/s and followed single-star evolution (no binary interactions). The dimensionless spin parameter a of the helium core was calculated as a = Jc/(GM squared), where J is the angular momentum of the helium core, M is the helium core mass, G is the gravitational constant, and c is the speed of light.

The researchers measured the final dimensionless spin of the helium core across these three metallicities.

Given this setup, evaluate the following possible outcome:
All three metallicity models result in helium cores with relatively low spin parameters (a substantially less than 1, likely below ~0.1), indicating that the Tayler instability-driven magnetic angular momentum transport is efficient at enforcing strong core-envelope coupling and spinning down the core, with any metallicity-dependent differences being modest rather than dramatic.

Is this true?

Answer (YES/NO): YES